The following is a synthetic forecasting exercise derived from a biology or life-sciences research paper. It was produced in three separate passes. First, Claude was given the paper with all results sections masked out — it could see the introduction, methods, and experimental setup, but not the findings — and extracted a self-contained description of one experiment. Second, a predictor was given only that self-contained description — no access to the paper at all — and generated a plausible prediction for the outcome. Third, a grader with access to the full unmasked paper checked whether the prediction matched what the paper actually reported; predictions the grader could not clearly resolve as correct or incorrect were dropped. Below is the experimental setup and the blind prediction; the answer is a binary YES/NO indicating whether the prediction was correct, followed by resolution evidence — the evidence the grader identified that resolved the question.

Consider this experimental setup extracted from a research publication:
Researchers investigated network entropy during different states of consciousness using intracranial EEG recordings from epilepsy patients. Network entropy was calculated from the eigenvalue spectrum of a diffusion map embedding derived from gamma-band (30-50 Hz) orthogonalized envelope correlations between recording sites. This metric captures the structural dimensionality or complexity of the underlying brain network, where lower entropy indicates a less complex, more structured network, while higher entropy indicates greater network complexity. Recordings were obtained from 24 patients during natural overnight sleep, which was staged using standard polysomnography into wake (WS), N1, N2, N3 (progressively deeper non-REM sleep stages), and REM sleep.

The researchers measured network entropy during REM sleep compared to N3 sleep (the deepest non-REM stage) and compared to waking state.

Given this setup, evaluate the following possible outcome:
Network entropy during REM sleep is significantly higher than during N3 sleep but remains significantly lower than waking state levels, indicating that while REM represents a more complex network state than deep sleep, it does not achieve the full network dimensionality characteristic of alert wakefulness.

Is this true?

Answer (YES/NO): NO